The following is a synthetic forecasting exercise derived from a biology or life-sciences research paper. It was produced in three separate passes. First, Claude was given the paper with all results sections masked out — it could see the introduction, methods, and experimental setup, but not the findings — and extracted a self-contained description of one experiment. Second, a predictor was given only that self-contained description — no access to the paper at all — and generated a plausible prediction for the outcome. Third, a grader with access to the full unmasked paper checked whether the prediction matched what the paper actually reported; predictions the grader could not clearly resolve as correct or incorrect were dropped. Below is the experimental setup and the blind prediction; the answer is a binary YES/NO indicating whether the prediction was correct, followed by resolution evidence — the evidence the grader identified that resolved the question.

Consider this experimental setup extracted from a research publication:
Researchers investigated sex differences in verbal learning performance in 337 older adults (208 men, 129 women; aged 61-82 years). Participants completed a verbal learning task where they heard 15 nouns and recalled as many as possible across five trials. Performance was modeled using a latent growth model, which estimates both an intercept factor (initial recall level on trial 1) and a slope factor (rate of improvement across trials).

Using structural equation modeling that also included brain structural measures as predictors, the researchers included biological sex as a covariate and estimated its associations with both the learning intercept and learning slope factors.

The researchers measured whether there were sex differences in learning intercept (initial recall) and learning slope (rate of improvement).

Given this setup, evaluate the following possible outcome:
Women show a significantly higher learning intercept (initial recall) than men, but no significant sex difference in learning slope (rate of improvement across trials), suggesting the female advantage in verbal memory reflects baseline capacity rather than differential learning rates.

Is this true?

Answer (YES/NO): YES